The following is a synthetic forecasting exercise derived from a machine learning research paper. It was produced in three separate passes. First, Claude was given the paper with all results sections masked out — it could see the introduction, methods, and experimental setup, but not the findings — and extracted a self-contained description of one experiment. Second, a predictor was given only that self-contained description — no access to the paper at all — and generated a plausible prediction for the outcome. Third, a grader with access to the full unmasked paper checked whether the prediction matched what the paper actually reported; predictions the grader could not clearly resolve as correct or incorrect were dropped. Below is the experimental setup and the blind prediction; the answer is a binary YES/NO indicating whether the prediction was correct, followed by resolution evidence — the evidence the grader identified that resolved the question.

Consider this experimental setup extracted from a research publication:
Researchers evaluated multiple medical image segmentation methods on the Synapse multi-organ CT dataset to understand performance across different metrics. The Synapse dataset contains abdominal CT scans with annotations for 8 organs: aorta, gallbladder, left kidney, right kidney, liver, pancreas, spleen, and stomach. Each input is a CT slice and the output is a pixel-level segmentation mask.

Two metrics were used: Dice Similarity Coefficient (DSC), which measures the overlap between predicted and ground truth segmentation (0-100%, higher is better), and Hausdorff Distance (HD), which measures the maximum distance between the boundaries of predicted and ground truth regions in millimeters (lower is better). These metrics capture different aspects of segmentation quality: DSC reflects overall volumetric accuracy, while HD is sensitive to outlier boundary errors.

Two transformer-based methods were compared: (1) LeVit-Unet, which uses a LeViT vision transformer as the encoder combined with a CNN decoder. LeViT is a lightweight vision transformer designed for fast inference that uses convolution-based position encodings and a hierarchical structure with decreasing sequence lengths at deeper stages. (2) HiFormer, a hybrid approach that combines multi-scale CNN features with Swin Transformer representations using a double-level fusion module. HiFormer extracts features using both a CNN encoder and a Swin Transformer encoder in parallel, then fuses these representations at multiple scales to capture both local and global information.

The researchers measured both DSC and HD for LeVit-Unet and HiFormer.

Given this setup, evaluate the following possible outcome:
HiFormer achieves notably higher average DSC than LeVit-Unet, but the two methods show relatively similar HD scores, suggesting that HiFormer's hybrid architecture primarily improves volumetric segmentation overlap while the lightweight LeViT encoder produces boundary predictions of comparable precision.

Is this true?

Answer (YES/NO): NO